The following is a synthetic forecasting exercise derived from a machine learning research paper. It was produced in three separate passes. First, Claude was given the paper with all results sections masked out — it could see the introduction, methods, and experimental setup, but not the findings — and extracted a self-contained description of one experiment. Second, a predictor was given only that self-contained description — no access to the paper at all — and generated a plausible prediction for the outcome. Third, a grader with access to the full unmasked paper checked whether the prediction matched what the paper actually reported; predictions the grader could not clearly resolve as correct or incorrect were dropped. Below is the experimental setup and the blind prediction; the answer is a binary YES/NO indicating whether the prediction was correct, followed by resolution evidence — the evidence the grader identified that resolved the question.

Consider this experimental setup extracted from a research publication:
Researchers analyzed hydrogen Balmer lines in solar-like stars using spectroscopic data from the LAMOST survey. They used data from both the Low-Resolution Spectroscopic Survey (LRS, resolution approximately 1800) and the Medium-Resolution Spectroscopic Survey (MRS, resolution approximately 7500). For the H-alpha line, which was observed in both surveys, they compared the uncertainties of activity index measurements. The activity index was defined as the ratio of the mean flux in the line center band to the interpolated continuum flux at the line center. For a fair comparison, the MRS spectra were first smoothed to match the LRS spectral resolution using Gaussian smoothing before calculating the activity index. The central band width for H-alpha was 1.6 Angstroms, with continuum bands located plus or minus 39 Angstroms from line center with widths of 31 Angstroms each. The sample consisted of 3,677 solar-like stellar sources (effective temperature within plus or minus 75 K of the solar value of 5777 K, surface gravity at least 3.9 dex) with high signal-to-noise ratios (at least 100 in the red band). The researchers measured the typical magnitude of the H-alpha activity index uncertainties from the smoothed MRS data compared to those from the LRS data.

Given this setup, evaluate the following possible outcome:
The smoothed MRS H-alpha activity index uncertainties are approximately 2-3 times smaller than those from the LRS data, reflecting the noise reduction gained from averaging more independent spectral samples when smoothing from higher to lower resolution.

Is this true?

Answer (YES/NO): NO